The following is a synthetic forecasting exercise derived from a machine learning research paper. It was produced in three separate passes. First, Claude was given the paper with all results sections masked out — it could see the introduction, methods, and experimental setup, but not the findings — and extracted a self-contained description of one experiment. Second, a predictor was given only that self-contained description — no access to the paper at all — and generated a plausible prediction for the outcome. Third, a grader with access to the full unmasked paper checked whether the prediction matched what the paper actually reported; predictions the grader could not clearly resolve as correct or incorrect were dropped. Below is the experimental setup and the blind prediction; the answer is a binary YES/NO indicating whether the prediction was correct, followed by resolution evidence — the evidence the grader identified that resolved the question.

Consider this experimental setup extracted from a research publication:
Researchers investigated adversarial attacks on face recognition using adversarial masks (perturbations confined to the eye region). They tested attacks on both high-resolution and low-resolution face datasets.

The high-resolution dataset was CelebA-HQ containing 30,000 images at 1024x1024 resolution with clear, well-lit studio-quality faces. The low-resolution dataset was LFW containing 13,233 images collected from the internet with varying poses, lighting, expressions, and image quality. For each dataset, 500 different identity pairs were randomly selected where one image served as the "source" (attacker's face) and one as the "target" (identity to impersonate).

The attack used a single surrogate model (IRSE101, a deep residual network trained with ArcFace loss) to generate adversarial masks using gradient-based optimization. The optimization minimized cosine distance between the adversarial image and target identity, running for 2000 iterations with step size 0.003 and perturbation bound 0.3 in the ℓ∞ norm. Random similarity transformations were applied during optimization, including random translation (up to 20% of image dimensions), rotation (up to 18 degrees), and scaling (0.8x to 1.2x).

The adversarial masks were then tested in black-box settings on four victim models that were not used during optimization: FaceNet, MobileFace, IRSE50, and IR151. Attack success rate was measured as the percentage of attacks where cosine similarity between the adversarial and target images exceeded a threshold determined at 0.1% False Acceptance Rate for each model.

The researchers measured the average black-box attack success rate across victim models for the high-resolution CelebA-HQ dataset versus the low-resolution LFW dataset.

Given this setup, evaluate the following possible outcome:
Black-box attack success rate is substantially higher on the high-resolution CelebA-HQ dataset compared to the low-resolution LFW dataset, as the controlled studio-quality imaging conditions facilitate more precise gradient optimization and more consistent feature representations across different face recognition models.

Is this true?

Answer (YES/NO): YES